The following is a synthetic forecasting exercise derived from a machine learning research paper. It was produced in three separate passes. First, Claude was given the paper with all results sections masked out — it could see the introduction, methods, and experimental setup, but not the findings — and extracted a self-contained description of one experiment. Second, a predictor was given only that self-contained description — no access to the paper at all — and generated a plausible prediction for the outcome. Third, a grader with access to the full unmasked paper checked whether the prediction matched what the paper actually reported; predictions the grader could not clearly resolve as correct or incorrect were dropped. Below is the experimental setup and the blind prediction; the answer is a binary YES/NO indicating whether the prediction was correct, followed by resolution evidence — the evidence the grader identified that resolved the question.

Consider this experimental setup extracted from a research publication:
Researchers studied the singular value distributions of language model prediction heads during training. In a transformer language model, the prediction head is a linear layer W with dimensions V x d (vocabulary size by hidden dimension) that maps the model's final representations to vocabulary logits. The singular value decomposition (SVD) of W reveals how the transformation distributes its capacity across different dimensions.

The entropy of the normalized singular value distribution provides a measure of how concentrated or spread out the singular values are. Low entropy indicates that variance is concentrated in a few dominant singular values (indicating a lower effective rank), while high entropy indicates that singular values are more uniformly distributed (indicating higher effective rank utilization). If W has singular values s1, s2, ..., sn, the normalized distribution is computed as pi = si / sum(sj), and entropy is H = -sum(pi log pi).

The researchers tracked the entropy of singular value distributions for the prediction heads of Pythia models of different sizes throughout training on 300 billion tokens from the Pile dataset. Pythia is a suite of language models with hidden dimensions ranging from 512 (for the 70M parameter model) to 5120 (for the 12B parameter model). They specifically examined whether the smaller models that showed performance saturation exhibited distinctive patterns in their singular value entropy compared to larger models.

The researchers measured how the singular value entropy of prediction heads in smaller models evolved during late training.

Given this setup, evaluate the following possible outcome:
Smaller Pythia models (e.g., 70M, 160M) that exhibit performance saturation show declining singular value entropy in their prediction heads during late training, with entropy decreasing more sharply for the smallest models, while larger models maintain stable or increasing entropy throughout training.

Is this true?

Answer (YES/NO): NO